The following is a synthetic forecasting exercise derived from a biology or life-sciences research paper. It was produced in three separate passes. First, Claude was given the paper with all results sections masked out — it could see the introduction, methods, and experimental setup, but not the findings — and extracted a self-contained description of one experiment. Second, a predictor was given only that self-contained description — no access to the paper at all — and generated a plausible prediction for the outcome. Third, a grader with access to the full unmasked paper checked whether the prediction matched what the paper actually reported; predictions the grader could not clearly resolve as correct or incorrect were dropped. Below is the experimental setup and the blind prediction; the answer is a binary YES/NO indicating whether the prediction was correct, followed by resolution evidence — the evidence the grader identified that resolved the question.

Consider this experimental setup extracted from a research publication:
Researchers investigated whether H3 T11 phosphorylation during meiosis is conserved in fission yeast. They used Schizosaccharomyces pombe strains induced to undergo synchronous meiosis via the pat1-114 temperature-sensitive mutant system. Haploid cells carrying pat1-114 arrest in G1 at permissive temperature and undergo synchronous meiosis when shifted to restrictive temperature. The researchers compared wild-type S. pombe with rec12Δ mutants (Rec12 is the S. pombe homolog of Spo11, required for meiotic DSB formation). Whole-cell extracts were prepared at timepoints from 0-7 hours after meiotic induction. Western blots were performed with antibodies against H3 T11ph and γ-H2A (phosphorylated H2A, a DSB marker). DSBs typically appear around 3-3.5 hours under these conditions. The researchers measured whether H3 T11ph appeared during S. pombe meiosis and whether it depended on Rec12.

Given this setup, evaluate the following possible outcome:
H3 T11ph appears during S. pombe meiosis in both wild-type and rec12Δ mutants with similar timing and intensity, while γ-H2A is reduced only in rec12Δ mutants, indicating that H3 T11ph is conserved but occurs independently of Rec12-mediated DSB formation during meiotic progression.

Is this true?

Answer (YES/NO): NO